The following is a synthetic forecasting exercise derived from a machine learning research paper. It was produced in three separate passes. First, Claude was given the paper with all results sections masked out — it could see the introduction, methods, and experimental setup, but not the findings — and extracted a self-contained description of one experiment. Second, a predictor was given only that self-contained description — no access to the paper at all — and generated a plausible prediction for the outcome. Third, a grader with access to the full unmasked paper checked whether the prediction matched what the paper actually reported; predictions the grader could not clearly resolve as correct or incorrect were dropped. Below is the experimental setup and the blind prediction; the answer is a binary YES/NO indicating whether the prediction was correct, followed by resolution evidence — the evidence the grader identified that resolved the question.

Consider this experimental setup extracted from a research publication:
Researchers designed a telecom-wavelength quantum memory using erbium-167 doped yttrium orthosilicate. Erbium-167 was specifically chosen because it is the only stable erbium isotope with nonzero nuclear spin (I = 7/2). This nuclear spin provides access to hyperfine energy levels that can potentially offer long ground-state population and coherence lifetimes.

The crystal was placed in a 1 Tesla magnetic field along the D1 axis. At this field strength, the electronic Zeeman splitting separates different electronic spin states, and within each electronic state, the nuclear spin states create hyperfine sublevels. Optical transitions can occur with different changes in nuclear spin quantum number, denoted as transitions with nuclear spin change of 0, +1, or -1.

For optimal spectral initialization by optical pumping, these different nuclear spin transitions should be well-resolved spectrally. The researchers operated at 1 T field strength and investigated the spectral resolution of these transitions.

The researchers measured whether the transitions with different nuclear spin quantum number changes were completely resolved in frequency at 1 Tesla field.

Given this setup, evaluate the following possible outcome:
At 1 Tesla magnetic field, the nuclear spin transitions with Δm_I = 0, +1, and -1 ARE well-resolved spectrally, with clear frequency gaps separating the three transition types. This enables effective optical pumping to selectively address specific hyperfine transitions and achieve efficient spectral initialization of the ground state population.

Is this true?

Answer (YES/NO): NO